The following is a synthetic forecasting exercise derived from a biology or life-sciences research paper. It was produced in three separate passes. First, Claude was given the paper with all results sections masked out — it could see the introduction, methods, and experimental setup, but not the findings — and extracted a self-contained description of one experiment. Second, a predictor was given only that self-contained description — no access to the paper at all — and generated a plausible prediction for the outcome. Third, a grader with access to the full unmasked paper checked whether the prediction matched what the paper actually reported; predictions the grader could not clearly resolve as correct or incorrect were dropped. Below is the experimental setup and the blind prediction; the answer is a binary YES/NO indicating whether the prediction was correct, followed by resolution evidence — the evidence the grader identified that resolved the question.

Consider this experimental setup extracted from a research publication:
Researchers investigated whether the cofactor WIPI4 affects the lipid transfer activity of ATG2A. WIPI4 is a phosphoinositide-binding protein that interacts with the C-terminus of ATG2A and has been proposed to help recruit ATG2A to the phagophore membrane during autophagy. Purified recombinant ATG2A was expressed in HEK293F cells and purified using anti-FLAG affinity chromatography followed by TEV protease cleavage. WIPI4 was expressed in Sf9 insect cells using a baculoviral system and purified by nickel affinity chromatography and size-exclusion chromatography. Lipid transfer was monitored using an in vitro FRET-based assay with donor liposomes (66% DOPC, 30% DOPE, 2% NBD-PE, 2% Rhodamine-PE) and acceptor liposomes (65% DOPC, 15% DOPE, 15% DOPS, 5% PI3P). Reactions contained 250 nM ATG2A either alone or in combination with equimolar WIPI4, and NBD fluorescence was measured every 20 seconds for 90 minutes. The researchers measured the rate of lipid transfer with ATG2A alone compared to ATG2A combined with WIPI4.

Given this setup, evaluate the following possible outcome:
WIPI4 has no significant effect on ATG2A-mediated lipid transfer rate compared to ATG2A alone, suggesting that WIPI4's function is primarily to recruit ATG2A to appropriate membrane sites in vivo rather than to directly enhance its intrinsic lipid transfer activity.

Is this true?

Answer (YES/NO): NO